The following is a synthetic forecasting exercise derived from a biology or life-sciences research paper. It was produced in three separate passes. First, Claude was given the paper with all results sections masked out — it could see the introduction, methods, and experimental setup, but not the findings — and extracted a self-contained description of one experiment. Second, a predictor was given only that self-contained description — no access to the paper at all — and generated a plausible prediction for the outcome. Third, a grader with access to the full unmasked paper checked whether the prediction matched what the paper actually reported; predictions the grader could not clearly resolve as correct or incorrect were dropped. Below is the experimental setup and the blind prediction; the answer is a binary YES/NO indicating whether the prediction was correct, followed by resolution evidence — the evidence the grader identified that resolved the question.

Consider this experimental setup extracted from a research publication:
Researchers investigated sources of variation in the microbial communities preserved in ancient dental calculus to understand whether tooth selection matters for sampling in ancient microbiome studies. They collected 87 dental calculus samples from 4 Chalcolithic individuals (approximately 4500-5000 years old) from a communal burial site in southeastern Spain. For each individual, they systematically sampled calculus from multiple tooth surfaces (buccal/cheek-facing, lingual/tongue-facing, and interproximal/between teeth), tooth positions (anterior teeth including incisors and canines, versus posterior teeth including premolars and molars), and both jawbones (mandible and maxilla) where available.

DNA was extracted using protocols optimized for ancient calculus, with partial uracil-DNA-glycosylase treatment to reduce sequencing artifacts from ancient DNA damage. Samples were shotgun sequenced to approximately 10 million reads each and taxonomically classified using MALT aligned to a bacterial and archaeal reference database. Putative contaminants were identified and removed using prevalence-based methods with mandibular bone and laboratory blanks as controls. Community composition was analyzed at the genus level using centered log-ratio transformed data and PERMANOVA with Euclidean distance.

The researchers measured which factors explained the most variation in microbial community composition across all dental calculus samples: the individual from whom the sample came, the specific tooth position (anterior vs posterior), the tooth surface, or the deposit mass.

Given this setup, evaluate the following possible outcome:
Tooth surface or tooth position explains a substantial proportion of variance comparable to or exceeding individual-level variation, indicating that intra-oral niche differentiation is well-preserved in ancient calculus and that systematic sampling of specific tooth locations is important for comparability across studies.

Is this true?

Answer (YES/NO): NO